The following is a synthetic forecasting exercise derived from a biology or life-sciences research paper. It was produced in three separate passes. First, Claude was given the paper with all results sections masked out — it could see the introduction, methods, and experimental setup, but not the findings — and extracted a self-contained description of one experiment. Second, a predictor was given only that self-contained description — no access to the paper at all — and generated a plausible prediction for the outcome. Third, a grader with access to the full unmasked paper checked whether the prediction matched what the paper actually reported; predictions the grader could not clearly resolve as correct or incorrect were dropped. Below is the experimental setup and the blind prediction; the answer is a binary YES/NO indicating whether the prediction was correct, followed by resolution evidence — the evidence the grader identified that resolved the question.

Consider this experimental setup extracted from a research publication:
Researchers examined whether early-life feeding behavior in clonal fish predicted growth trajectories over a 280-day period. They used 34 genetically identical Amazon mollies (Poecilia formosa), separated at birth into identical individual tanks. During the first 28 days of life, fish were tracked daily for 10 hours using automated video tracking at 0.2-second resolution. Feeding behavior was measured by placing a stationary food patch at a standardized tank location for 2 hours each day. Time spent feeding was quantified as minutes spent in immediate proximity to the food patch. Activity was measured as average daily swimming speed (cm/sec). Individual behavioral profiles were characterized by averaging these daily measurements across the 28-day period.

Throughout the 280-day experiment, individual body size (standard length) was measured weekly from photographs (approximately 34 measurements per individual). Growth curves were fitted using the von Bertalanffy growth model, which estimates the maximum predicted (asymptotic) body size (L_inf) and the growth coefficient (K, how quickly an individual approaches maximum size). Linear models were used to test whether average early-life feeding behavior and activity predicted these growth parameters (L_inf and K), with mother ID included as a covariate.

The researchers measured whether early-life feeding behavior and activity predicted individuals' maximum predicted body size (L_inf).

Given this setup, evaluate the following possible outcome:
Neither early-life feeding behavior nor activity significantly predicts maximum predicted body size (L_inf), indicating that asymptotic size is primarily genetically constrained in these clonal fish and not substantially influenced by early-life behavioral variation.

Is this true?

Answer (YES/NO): NO